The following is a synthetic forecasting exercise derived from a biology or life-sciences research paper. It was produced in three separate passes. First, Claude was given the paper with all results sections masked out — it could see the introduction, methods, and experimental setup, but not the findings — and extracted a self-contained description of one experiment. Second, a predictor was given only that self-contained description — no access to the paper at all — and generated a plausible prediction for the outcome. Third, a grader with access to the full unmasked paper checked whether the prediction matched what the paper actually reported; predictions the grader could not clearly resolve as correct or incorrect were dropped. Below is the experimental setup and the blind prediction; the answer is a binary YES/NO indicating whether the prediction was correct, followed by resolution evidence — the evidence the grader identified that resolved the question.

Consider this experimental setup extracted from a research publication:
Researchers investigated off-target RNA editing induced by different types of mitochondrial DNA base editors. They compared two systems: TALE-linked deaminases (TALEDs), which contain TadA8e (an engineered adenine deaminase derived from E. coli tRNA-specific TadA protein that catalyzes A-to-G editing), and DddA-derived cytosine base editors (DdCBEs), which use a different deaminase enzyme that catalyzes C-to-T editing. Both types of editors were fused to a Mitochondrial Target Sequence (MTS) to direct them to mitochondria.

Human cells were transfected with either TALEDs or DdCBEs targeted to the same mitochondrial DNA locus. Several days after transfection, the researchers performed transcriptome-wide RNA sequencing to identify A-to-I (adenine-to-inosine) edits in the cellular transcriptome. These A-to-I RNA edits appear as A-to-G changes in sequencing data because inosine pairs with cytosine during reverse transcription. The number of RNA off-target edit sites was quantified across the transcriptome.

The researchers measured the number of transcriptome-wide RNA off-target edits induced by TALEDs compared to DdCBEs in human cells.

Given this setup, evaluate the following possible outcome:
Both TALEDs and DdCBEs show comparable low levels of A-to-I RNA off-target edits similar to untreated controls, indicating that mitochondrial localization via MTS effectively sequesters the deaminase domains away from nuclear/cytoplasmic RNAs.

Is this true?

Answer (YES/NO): NO